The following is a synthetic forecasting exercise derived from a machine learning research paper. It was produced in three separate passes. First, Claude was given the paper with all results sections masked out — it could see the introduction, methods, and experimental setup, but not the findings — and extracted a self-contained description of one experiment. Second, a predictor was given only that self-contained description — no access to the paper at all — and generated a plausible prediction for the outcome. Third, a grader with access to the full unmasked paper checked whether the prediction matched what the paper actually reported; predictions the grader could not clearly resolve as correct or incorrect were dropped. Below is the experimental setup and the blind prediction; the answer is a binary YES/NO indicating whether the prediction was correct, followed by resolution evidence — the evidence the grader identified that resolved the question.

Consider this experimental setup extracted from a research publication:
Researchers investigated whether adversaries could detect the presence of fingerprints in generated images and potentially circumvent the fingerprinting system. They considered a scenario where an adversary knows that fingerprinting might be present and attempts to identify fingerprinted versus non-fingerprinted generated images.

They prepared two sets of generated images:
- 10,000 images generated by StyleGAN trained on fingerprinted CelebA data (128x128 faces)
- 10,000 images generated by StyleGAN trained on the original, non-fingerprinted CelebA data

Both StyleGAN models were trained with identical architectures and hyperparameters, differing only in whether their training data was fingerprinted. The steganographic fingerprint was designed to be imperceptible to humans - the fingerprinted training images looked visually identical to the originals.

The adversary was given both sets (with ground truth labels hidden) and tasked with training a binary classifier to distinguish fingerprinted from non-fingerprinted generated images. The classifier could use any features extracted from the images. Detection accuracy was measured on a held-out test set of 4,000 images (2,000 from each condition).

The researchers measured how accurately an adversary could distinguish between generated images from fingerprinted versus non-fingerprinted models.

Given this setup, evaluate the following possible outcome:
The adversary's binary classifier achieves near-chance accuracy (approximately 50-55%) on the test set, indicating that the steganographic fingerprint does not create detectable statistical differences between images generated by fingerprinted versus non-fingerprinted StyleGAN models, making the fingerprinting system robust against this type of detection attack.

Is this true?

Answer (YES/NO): YES